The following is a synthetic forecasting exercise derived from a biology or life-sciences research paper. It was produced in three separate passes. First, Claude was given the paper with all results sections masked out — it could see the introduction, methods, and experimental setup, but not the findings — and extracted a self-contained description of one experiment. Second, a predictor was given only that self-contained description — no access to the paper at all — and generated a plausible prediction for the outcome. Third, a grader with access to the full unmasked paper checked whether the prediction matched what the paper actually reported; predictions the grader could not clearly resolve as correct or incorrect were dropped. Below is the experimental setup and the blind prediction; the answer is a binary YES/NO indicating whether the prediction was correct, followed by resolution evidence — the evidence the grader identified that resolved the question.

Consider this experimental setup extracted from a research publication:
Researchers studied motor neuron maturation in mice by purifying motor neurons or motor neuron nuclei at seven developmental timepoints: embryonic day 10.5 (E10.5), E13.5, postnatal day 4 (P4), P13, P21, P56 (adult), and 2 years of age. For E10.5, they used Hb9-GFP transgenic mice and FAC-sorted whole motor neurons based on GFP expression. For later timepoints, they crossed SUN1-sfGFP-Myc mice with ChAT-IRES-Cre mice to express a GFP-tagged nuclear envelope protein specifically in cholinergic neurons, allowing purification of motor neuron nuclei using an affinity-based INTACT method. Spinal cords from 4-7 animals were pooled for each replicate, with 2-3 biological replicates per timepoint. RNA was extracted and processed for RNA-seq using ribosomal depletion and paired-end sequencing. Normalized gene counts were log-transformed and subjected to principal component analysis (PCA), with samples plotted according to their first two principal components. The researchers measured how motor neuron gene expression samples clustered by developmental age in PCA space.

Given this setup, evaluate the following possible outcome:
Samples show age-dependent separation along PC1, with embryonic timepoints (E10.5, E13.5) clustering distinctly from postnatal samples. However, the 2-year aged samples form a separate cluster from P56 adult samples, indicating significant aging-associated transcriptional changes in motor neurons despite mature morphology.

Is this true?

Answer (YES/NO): NO